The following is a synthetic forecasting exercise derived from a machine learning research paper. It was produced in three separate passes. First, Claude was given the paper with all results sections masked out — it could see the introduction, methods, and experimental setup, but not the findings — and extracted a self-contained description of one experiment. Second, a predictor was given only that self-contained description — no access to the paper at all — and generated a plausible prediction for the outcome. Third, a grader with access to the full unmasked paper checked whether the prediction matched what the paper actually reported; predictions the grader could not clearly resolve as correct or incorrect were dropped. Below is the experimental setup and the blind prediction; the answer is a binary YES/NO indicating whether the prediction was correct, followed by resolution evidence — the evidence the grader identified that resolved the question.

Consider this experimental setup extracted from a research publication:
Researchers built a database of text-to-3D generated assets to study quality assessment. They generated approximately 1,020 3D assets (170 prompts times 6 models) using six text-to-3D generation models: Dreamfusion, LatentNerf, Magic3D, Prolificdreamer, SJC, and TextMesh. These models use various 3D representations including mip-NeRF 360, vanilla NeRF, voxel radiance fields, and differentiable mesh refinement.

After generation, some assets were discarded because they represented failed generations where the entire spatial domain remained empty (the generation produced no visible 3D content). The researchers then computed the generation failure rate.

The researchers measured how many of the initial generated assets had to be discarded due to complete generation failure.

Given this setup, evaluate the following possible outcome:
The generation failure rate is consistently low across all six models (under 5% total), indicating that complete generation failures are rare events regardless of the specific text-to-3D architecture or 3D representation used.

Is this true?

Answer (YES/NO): NO